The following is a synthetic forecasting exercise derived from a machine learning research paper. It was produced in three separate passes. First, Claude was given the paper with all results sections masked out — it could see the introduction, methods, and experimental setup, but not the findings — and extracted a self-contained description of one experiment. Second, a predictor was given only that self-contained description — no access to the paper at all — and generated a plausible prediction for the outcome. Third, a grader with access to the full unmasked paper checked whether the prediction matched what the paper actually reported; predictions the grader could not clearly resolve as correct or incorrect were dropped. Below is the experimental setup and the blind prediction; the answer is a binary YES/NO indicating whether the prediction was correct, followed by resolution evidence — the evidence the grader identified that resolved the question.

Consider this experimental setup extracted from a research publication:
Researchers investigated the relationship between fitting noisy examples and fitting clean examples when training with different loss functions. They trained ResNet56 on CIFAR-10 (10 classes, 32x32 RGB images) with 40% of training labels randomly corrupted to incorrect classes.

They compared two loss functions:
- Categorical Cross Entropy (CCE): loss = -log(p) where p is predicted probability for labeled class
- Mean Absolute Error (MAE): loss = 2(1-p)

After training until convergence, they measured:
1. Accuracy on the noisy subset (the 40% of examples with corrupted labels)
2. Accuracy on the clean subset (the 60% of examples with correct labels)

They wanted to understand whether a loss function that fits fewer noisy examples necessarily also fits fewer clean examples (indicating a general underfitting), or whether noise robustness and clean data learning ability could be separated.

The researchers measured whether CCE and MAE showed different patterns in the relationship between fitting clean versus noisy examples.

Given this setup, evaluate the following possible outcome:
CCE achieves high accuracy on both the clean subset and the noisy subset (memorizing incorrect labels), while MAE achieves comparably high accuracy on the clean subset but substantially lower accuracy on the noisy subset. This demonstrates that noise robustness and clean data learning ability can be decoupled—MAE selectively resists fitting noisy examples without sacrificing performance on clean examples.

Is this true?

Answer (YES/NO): NO